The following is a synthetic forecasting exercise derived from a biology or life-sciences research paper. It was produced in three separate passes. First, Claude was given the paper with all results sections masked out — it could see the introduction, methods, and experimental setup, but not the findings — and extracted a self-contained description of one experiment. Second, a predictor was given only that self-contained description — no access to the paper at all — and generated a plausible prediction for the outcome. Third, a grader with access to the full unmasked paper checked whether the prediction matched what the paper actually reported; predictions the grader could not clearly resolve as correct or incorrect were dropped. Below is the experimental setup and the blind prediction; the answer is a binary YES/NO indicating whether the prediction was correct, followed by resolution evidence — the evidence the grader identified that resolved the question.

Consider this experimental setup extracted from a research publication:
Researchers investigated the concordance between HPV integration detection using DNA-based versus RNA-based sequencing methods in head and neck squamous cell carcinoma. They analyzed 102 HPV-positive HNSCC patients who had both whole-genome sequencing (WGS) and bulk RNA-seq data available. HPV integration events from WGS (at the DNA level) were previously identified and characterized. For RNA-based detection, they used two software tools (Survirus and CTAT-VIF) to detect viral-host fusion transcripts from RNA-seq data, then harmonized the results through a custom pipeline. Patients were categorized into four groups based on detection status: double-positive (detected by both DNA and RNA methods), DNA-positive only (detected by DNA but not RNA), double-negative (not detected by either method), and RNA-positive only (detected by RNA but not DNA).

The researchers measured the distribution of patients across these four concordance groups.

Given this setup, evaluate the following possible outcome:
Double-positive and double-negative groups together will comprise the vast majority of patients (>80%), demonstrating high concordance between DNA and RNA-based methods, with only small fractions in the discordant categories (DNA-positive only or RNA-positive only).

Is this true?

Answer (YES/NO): NO